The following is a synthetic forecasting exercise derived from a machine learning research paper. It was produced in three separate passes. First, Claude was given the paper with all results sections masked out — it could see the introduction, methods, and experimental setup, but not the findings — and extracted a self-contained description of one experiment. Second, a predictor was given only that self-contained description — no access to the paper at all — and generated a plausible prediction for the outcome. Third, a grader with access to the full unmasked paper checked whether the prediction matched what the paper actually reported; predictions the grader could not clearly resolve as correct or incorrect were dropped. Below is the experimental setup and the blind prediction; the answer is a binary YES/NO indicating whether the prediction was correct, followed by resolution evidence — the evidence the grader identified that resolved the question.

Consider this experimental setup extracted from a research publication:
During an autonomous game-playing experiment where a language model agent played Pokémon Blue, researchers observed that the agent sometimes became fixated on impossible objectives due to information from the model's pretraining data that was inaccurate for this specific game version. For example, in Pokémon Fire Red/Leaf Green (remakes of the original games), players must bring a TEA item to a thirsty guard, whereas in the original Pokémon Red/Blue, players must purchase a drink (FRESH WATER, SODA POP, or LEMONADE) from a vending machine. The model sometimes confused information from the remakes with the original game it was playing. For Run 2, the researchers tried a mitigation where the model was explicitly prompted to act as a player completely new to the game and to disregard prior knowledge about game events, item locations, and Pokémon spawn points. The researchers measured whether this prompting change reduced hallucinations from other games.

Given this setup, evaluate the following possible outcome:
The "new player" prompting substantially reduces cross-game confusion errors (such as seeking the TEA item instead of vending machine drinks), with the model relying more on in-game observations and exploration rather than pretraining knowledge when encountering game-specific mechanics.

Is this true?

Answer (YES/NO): NO